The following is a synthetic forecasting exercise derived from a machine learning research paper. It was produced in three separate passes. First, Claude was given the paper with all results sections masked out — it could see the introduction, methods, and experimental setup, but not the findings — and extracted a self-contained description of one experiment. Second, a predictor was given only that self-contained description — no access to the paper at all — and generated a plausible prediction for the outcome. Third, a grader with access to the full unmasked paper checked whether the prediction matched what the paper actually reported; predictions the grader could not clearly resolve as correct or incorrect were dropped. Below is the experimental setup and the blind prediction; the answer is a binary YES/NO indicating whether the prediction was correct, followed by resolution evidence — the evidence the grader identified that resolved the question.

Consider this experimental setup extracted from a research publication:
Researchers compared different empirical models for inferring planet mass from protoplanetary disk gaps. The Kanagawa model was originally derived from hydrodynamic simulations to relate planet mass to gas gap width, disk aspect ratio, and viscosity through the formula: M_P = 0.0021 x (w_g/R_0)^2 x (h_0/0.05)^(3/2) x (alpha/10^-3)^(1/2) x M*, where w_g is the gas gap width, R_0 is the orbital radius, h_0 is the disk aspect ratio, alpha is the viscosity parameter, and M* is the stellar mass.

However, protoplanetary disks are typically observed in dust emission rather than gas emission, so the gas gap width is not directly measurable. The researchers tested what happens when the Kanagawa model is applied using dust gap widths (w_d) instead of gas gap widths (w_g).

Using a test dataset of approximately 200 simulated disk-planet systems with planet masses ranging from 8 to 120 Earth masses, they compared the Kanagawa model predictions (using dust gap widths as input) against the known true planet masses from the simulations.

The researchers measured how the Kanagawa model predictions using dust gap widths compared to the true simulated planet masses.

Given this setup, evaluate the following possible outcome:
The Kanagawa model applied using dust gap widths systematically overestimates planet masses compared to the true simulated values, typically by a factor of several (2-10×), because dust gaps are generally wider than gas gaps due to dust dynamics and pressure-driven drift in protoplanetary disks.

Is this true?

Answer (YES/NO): YES